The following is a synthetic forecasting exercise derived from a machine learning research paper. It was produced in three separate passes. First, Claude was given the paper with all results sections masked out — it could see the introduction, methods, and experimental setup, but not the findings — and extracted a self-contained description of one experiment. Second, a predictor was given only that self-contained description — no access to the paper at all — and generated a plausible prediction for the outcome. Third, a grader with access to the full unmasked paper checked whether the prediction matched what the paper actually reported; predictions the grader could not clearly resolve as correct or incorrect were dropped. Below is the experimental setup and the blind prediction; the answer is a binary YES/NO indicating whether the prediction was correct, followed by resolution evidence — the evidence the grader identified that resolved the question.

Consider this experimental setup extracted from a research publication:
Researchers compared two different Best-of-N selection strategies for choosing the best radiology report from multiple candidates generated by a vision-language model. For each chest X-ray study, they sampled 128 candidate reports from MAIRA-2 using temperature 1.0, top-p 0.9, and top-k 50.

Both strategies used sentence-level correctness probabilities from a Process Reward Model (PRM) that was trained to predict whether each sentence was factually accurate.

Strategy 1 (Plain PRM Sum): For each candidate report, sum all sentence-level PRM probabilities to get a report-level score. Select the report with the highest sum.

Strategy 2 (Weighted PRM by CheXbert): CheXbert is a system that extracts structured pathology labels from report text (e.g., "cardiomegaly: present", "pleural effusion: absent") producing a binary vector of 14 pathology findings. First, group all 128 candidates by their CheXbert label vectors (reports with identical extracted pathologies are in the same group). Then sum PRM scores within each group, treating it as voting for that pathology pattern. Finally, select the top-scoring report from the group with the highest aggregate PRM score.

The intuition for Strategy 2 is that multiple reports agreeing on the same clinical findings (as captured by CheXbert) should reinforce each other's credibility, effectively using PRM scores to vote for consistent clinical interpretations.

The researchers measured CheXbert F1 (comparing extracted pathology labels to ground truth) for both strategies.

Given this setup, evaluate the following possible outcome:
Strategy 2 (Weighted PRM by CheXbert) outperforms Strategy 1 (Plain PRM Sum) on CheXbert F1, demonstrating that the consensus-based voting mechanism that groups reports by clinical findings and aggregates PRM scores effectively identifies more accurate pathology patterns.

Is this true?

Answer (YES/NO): YES